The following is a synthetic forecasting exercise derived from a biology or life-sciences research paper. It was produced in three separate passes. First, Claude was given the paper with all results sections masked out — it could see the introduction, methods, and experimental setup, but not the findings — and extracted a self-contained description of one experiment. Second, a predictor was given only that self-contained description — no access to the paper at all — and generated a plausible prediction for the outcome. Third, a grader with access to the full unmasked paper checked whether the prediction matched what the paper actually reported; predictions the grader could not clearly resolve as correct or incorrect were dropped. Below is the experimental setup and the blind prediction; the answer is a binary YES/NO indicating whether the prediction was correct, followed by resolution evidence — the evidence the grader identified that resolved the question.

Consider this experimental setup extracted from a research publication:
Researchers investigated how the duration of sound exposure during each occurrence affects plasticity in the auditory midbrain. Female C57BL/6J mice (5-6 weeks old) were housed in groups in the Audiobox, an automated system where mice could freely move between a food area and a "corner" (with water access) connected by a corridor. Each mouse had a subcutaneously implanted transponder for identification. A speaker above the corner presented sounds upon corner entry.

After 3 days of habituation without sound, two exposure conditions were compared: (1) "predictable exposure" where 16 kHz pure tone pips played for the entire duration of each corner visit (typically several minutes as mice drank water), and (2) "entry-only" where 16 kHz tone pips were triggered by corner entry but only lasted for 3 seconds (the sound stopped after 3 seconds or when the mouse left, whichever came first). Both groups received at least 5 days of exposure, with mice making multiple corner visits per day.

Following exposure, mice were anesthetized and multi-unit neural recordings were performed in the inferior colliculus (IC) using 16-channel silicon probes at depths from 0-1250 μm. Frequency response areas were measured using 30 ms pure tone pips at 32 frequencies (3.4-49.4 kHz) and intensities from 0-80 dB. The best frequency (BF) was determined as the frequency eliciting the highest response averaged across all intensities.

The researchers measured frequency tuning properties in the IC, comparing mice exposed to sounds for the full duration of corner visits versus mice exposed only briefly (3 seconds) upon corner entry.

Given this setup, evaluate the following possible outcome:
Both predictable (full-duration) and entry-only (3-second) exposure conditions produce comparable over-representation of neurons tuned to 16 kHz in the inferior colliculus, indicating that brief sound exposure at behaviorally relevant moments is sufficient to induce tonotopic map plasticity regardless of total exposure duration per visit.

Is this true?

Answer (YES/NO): YES